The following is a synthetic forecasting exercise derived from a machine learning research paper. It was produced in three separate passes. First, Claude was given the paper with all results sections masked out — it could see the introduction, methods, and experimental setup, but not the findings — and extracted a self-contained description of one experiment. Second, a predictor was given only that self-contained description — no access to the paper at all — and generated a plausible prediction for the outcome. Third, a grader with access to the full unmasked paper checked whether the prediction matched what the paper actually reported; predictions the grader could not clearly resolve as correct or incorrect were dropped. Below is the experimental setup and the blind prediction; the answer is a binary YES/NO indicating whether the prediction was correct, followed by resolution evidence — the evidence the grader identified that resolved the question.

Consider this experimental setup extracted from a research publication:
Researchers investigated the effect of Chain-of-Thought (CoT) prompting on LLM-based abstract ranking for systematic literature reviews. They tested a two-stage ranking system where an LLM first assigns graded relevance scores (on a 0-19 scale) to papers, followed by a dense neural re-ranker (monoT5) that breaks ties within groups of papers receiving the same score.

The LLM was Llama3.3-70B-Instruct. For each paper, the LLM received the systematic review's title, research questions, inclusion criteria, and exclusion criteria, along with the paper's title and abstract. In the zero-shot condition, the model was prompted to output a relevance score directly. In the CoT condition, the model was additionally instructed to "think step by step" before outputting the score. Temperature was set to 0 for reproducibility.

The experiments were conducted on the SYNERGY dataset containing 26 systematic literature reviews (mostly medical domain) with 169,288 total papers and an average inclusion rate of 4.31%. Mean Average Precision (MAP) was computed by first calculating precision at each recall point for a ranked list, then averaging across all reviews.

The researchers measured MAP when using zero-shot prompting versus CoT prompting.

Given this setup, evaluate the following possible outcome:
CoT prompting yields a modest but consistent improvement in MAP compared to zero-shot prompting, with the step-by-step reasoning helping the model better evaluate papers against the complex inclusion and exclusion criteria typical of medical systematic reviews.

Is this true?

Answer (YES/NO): NO